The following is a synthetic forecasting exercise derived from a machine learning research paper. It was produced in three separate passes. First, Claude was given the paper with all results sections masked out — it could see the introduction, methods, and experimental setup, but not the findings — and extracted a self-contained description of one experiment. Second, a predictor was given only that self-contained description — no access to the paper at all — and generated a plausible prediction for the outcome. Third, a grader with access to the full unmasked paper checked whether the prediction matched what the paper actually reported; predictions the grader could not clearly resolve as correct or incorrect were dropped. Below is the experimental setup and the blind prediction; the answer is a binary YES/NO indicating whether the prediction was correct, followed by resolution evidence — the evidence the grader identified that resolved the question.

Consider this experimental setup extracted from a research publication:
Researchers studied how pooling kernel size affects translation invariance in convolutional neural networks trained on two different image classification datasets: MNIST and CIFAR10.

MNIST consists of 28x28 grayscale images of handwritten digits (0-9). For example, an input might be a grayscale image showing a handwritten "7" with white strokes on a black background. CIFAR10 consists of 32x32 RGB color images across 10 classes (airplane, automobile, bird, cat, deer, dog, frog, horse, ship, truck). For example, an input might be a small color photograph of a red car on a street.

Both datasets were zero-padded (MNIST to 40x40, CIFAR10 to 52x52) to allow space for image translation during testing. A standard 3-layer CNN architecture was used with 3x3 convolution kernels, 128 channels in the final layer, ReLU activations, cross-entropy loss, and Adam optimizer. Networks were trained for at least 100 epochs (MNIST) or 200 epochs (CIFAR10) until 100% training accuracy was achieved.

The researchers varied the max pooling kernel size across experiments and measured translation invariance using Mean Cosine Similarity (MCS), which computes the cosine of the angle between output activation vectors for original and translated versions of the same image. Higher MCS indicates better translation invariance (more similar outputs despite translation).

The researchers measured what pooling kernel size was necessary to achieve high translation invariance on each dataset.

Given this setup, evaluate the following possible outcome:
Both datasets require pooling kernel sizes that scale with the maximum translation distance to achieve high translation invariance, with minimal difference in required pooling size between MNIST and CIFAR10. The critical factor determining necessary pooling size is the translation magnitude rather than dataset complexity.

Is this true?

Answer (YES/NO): NO